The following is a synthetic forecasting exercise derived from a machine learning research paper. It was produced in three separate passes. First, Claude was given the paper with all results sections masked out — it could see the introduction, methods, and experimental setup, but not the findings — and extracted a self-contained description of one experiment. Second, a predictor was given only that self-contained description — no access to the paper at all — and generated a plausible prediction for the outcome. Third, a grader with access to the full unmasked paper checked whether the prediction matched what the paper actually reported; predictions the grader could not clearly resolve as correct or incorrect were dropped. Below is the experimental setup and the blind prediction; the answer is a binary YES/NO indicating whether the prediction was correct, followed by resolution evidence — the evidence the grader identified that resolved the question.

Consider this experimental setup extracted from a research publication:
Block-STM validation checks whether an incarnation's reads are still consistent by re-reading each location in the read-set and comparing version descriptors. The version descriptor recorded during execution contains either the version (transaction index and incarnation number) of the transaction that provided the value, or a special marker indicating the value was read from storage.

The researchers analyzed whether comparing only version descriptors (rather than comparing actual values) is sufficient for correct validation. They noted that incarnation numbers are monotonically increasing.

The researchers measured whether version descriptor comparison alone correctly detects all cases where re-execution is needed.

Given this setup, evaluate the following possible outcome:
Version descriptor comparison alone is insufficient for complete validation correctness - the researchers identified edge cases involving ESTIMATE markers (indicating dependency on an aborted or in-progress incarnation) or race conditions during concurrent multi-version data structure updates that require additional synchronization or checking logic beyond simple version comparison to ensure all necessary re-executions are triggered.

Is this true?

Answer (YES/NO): NO